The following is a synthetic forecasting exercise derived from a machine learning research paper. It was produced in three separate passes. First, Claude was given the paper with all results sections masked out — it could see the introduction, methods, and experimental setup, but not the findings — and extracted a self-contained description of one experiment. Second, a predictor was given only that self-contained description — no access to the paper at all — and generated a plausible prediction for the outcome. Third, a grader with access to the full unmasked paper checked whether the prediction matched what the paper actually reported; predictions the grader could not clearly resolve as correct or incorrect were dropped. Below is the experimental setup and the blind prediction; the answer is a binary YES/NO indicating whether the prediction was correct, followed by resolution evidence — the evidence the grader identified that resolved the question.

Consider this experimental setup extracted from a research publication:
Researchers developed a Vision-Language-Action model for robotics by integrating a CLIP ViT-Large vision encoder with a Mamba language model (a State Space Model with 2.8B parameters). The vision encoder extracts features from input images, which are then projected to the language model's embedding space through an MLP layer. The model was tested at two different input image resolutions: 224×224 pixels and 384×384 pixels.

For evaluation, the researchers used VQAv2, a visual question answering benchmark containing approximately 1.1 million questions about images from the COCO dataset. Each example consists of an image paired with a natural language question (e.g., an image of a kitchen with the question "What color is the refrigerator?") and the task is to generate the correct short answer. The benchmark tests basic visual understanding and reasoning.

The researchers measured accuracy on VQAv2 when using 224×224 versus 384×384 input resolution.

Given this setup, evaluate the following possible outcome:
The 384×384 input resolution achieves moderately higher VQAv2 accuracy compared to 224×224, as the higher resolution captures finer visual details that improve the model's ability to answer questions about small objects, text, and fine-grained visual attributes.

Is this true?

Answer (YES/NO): NO